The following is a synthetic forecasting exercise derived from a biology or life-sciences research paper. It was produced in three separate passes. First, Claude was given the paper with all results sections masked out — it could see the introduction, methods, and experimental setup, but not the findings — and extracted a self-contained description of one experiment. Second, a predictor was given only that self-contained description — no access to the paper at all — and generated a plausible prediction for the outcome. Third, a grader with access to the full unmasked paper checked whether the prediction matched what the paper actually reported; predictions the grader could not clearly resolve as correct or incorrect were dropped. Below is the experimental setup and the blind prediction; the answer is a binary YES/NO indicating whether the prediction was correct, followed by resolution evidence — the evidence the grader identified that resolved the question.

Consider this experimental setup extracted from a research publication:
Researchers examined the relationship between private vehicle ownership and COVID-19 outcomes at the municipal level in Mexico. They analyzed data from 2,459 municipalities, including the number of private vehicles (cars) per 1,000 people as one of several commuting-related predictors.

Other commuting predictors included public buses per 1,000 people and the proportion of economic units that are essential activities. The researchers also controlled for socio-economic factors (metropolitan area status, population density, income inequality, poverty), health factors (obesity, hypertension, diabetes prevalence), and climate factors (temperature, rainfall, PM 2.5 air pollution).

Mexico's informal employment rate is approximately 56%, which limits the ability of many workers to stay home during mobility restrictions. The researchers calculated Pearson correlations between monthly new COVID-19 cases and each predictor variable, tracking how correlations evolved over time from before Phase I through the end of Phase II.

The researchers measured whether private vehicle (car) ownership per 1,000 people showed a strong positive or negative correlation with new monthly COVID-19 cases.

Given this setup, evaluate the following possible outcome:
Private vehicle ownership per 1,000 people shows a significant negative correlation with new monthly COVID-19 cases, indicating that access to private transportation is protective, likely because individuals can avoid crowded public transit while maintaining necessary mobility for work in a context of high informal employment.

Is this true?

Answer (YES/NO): NO